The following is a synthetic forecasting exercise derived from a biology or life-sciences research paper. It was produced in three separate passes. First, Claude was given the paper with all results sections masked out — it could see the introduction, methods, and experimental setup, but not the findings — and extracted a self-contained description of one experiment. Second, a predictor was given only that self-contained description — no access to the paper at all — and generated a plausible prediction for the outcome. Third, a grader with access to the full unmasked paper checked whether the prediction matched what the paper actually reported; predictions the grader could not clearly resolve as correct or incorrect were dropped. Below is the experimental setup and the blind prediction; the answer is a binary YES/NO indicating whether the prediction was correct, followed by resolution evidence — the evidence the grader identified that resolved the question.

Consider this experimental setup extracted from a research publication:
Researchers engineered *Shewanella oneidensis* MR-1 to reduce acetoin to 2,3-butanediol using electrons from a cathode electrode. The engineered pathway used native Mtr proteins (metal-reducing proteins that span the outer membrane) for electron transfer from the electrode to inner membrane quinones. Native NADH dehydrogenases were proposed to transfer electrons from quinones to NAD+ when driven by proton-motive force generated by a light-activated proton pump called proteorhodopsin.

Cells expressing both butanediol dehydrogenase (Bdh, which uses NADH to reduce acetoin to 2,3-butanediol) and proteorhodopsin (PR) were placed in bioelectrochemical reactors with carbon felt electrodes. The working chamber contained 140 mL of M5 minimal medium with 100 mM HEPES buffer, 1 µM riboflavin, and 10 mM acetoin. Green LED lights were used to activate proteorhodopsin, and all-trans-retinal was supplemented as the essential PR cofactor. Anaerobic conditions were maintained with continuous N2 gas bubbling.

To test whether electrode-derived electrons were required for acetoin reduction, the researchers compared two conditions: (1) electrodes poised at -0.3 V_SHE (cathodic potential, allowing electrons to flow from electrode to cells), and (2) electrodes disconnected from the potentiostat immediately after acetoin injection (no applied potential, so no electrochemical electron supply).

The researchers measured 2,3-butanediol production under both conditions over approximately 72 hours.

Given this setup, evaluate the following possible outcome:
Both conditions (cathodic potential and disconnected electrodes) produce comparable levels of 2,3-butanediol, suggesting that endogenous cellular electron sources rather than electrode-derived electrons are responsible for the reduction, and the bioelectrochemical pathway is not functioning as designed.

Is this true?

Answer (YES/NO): NO